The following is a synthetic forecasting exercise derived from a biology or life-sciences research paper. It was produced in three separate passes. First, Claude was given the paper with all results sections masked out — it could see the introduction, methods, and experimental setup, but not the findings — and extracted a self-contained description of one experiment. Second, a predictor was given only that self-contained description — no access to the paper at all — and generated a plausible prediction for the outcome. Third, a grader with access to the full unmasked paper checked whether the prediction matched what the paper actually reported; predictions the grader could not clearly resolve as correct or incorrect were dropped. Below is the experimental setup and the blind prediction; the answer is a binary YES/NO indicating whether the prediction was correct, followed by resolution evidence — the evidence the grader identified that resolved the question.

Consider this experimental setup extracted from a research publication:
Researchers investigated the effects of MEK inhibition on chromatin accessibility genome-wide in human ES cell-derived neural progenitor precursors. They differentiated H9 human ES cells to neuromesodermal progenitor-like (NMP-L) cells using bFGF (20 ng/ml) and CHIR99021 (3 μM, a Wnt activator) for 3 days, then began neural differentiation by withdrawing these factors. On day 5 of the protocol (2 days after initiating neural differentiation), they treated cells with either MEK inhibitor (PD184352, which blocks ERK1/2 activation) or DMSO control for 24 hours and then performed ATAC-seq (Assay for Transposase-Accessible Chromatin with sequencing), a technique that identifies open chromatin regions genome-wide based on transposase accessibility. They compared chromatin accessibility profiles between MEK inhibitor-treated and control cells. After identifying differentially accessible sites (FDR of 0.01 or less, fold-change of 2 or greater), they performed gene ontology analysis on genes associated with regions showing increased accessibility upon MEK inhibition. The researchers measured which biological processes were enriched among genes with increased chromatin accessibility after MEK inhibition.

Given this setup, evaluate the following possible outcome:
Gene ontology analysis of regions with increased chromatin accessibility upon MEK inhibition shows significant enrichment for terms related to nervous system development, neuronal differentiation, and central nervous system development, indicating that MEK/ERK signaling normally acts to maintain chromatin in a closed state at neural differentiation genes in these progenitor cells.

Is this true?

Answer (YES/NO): YES